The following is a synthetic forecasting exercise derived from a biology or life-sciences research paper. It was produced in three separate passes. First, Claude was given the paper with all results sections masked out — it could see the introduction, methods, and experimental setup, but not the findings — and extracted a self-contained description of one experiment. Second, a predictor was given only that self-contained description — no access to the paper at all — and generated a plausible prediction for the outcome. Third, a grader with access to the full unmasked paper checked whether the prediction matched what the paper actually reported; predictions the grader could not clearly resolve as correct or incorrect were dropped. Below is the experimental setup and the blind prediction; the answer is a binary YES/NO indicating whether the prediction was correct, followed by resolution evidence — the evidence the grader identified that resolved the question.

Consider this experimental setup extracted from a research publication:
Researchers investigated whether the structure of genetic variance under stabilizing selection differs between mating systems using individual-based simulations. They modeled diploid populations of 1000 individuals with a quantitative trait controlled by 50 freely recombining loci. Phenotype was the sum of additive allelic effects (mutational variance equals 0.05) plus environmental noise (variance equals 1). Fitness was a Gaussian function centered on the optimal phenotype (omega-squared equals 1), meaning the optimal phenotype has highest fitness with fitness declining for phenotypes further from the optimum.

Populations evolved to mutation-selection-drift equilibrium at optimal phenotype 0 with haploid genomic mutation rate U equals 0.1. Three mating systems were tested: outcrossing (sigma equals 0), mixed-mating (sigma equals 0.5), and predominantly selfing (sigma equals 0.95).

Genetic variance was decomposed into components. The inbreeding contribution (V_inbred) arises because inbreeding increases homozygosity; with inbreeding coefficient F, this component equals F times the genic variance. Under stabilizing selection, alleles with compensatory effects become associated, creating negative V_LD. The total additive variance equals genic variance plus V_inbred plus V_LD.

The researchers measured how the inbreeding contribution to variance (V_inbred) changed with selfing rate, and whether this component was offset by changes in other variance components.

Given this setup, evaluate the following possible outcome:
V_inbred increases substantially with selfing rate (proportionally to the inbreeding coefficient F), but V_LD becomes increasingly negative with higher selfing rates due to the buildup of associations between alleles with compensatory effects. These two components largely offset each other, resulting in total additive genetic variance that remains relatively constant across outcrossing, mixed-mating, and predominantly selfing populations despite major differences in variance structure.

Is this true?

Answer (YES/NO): NO